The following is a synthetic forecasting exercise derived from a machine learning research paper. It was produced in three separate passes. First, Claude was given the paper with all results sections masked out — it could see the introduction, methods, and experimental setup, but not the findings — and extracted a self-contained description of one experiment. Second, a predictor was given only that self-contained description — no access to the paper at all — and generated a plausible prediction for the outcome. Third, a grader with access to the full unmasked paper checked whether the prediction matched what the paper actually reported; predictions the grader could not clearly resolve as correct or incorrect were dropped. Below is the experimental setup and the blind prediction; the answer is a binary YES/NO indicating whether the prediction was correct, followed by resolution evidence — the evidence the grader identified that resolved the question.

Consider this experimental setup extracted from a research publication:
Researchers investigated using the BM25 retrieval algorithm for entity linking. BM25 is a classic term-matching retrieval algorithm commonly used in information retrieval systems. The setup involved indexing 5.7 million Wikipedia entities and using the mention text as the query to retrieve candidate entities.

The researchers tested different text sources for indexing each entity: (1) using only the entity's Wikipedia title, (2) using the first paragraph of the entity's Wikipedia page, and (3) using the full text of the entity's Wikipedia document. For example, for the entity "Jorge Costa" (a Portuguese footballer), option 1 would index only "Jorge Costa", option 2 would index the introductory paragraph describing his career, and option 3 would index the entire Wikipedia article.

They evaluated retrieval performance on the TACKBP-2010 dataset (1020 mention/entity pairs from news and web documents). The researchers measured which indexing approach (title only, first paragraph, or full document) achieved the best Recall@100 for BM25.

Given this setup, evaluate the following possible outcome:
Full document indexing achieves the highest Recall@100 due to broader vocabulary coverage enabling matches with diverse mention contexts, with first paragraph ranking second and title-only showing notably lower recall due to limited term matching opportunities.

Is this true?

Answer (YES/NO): NO